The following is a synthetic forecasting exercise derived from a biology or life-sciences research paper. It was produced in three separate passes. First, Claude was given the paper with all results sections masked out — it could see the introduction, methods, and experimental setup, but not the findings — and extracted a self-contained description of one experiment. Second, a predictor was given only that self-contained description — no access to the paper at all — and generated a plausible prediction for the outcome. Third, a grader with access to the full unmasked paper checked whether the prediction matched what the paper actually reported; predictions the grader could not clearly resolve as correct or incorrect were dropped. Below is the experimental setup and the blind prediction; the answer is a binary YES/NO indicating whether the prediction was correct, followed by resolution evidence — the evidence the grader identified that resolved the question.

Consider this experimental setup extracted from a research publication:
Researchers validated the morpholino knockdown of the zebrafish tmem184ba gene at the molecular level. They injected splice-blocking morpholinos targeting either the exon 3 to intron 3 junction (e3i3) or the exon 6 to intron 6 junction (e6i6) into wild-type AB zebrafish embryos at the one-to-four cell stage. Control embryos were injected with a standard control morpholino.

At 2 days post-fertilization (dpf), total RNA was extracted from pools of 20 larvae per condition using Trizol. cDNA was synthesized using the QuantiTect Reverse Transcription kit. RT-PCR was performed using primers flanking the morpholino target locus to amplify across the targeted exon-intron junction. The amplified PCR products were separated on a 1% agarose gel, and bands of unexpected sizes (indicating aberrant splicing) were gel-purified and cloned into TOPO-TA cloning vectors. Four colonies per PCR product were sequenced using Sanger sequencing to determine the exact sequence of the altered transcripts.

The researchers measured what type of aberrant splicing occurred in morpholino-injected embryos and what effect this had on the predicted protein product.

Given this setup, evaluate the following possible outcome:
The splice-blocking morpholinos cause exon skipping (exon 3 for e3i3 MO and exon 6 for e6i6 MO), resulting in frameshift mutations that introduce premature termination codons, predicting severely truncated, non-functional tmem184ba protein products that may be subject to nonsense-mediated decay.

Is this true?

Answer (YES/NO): YES